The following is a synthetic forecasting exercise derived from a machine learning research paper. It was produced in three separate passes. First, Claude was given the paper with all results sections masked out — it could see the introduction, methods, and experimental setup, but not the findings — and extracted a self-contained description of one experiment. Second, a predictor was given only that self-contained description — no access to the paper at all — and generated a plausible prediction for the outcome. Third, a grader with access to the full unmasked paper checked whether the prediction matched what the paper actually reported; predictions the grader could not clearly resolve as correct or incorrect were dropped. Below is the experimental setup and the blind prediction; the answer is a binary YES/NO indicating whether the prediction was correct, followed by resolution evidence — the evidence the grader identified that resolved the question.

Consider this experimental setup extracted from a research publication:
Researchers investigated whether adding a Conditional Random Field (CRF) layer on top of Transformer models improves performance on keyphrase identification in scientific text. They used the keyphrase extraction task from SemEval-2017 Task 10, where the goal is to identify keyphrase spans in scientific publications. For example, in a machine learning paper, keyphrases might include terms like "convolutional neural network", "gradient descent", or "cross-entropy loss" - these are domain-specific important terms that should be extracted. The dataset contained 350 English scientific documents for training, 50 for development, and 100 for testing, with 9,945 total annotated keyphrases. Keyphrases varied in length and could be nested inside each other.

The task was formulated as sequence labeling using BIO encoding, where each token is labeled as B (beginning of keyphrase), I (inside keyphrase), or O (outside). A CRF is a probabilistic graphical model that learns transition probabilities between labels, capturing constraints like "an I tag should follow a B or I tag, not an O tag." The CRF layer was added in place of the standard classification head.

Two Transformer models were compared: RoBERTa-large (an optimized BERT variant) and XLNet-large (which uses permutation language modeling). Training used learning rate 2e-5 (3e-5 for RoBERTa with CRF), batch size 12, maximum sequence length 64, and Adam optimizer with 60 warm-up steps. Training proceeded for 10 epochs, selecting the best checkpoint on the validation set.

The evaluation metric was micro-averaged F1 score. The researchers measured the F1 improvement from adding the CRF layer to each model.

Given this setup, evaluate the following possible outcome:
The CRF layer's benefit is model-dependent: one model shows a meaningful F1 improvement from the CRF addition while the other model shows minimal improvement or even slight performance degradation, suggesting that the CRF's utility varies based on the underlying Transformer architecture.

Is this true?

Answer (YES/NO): NO